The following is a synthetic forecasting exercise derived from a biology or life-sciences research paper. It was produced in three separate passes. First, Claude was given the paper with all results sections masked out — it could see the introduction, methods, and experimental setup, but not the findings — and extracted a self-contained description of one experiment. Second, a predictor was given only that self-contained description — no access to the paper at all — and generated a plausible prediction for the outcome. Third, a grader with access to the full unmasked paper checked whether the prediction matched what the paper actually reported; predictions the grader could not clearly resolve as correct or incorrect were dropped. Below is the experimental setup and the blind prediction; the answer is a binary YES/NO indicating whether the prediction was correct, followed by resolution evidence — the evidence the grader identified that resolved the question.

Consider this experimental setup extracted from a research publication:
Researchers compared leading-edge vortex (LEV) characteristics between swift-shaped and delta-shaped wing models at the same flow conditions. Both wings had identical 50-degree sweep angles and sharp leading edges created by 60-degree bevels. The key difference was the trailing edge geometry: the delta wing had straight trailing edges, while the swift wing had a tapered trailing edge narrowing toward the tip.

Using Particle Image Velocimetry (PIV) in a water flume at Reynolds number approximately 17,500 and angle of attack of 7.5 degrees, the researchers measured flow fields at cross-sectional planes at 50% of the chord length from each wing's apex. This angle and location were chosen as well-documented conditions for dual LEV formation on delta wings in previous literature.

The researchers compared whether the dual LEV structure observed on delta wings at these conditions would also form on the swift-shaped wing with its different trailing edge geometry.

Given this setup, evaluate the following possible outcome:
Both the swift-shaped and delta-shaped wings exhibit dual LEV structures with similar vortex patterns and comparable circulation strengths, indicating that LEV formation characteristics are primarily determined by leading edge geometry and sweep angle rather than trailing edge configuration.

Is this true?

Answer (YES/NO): NO